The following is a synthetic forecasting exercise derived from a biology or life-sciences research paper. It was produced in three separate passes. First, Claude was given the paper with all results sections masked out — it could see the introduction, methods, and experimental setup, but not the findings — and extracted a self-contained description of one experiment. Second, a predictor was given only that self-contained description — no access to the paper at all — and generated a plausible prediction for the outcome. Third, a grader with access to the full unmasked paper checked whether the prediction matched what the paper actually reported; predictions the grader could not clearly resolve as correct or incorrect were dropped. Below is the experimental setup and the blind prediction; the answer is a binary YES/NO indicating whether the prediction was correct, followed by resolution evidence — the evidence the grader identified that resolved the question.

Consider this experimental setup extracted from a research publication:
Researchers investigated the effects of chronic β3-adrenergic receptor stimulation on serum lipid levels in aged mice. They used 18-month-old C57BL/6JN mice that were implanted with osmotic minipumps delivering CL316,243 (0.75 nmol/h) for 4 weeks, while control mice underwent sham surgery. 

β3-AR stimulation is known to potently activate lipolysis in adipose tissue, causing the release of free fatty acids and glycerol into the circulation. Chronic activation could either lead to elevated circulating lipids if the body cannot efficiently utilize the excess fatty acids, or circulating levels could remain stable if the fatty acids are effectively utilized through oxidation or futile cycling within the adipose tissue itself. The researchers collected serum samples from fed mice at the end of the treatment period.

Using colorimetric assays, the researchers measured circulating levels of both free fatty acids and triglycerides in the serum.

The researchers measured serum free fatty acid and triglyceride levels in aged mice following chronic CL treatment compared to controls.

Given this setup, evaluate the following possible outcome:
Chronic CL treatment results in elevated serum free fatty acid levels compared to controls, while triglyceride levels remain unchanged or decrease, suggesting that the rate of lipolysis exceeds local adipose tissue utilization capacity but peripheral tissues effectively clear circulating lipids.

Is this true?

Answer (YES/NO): NO